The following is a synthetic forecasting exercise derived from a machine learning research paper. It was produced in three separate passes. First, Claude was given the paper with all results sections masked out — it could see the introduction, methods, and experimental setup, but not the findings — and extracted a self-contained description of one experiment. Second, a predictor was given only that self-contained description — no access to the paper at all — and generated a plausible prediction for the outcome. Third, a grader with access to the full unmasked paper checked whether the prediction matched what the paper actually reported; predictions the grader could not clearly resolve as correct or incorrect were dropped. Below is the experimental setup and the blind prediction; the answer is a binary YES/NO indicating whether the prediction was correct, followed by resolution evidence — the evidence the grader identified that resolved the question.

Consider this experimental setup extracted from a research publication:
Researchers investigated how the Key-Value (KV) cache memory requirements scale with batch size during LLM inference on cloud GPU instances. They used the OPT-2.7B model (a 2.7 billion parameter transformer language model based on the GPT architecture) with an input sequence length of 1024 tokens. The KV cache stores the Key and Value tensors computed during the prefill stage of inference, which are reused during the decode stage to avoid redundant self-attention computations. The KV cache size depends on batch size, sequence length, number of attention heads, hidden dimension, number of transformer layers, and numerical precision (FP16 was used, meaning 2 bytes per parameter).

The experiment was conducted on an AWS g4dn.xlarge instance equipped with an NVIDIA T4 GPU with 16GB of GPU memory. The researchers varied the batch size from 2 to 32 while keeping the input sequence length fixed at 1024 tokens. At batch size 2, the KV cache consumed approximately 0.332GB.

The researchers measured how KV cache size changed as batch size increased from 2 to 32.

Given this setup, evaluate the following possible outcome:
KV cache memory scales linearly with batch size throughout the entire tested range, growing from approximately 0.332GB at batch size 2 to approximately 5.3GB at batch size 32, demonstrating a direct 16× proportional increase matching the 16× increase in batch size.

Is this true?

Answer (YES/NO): YES